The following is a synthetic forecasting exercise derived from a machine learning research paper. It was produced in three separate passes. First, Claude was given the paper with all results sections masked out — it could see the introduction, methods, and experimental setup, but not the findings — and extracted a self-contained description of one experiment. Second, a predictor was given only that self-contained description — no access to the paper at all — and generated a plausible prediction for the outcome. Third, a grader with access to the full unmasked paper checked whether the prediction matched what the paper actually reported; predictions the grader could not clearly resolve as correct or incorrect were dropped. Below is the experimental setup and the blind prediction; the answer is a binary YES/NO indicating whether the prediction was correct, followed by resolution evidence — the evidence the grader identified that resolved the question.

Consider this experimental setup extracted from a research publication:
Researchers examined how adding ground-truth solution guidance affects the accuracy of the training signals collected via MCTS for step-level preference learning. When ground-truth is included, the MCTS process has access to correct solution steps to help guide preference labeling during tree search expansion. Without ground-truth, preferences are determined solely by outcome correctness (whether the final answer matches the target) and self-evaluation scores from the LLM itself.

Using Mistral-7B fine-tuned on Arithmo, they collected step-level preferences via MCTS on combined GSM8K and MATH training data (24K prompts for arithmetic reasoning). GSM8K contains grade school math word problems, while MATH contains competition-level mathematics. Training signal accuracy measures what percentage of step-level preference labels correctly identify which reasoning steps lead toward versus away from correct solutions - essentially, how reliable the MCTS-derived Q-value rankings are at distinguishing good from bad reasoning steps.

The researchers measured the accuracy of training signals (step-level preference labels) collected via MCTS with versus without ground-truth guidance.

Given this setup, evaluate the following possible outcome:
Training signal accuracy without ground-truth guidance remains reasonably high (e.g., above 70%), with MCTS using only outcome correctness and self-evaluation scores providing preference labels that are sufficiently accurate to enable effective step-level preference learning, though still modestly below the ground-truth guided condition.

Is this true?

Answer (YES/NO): NO